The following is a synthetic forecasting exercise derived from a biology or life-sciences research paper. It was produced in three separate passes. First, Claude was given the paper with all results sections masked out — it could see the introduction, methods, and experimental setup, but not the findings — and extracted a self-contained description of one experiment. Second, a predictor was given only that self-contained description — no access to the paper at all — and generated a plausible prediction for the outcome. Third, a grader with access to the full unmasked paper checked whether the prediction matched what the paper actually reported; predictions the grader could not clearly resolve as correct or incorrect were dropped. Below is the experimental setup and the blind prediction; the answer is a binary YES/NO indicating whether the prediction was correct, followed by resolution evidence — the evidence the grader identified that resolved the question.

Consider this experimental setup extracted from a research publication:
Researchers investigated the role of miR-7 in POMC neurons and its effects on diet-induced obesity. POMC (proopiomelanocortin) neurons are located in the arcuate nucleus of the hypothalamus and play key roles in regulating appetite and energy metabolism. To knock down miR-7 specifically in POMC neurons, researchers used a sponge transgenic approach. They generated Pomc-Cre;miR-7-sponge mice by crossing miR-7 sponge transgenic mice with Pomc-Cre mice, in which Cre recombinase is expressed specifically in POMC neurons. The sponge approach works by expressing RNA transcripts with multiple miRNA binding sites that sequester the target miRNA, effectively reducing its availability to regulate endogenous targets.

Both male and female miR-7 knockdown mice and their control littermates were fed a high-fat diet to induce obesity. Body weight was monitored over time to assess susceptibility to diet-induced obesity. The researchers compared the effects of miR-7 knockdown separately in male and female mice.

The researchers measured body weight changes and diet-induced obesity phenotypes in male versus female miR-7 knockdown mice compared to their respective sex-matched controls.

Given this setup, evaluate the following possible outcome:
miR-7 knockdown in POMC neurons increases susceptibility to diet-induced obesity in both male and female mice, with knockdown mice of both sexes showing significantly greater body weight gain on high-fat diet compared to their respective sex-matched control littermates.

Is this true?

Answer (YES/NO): NO